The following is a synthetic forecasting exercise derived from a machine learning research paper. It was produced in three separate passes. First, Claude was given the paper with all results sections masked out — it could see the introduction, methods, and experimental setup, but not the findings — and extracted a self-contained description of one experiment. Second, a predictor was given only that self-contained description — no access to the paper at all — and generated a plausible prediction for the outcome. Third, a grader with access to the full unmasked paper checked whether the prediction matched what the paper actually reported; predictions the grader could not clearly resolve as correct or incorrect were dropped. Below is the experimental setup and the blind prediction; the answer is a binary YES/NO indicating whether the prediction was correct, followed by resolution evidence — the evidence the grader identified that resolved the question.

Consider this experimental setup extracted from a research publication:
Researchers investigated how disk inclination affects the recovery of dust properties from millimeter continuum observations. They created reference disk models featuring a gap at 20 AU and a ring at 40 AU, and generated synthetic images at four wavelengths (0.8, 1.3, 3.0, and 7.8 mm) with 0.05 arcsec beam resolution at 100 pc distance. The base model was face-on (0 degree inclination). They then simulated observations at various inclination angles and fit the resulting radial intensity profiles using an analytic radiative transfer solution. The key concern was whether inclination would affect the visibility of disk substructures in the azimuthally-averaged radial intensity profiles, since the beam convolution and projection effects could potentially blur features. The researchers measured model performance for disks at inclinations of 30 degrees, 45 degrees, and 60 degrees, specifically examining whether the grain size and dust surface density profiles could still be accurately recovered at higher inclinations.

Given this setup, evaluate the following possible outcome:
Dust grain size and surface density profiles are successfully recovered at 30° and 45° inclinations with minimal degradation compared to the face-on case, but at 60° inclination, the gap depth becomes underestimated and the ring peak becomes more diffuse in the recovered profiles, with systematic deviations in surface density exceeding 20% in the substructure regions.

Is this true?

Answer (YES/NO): NO